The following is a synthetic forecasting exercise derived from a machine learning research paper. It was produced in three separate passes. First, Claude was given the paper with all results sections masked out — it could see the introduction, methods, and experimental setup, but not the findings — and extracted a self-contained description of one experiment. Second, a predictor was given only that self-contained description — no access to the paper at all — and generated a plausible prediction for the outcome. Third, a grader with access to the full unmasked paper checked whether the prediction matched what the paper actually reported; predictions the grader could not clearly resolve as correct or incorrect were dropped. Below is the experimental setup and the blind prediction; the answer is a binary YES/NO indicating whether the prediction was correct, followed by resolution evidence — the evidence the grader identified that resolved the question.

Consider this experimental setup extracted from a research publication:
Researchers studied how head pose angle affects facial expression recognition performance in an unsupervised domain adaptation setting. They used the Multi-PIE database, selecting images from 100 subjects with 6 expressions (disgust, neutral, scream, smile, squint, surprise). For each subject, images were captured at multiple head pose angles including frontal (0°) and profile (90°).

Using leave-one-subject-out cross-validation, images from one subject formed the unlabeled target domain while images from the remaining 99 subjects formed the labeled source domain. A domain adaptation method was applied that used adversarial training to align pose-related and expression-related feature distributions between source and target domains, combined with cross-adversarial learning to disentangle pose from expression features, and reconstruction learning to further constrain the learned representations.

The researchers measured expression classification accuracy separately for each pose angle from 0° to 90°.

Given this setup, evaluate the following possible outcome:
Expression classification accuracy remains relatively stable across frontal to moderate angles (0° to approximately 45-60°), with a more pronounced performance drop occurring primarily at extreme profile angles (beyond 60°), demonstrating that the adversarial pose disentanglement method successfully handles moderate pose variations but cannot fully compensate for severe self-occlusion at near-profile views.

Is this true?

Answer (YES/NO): NO